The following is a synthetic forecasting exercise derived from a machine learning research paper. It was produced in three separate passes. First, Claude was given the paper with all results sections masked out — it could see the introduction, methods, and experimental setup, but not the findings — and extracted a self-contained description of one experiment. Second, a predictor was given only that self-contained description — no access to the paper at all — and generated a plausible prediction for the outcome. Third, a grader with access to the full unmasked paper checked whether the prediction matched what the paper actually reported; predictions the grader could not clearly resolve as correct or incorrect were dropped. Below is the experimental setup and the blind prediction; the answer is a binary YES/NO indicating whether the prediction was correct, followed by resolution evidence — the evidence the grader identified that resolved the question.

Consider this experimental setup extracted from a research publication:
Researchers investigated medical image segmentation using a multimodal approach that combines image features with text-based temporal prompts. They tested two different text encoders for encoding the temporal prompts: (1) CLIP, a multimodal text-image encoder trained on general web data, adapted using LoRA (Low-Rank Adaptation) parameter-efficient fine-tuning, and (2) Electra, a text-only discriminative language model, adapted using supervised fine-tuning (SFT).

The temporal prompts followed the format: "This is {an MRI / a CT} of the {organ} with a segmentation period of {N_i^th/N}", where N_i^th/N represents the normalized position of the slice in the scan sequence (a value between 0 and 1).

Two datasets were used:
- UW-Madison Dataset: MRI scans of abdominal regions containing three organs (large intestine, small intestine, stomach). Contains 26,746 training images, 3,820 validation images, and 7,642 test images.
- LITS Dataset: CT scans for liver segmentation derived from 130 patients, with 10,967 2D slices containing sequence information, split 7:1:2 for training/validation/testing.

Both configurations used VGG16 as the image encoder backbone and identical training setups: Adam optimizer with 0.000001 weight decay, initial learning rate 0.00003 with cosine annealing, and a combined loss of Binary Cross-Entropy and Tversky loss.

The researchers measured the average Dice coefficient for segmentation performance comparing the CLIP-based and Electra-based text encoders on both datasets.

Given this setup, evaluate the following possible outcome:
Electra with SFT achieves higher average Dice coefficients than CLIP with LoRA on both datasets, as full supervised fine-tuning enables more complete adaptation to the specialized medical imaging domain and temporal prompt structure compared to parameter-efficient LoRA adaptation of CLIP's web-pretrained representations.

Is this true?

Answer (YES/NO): NO